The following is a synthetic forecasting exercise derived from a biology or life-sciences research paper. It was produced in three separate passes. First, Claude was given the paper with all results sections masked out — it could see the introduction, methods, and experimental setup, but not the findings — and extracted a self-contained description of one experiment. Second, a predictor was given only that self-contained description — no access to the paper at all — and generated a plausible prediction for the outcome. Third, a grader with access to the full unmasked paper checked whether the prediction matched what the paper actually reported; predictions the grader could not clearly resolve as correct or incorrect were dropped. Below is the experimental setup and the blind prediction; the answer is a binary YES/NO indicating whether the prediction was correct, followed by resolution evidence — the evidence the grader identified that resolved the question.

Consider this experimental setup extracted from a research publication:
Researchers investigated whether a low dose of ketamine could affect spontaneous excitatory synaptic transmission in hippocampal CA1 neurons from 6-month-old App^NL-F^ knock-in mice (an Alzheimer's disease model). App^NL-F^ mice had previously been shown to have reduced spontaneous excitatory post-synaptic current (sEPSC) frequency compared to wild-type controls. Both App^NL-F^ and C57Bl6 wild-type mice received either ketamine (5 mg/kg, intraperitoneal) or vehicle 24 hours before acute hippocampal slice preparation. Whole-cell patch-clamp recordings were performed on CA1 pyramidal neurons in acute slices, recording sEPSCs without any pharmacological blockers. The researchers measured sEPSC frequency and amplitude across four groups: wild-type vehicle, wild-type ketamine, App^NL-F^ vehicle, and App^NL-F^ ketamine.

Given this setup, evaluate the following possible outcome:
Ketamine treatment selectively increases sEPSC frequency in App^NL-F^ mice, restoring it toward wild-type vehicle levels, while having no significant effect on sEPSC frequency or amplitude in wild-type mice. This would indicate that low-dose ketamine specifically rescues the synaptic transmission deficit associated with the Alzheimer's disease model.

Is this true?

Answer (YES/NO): NO